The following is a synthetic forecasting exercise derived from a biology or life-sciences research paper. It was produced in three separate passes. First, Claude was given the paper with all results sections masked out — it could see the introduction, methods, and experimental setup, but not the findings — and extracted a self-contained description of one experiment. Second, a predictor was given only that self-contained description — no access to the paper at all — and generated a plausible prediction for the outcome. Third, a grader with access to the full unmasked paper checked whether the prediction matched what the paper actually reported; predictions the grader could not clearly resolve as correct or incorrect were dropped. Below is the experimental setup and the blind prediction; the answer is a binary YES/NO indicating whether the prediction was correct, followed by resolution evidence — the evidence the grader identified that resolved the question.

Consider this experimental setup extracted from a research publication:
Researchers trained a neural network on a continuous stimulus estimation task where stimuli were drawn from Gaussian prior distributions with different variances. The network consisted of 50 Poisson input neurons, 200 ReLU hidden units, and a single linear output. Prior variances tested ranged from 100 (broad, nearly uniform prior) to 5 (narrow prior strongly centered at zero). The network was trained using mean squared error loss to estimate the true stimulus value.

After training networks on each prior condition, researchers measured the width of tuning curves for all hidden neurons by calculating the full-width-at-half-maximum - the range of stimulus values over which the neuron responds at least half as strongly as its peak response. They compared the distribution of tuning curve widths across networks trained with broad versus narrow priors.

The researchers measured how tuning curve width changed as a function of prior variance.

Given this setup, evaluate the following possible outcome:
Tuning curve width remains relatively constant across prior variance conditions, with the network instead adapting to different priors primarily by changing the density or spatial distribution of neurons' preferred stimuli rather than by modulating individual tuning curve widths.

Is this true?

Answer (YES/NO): NO